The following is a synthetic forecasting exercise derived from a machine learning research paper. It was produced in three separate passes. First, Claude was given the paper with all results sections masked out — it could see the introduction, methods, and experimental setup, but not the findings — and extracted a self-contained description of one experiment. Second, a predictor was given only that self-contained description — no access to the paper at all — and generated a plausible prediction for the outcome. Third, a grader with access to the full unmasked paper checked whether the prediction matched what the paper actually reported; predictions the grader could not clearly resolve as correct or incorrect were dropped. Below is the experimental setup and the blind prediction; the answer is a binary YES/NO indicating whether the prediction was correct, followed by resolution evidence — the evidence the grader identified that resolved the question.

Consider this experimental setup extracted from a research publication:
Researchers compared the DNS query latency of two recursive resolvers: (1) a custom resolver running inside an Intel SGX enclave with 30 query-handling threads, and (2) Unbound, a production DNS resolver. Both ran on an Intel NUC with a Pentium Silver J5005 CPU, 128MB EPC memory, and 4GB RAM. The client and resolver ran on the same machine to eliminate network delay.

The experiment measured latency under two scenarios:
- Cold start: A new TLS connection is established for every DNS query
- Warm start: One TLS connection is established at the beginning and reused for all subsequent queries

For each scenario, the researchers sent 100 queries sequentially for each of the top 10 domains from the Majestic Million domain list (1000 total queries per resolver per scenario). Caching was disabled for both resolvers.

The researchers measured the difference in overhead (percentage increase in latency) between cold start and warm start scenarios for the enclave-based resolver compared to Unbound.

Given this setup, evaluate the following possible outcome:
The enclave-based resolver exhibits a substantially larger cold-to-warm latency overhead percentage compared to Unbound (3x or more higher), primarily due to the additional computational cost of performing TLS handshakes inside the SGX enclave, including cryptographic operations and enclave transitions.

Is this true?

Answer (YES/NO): NO